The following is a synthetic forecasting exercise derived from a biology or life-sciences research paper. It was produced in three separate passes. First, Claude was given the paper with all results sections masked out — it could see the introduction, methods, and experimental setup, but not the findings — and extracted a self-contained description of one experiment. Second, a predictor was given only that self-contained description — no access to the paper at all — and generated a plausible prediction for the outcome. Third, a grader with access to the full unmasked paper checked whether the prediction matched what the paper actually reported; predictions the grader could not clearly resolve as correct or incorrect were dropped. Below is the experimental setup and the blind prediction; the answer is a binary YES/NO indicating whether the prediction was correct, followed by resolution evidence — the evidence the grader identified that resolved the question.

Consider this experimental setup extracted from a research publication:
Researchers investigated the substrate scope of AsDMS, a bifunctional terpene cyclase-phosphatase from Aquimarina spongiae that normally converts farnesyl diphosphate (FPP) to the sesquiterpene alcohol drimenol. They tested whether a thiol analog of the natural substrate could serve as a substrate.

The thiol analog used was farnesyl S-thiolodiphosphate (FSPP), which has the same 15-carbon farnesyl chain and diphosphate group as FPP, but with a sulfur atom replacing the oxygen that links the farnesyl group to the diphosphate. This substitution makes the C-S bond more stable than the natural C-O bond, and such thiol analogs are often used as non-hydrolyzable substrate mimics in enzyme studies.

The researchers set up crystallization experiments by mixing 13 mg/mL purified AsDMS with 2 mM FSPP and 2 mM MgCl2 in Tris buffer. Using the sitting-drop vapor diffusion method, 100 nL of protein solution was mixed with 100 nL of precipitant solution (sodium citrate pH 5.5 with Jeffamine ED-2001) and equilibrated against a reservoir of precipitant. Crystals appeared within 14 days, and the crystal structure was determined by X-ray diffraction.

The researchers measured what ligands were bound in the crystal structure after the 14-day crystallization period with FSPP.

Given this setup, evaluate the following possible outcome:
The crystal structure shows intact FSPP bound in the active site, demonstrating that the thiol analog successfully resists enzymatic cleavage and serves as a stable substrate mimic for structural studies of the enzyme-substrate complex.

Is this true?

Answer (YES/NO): NO